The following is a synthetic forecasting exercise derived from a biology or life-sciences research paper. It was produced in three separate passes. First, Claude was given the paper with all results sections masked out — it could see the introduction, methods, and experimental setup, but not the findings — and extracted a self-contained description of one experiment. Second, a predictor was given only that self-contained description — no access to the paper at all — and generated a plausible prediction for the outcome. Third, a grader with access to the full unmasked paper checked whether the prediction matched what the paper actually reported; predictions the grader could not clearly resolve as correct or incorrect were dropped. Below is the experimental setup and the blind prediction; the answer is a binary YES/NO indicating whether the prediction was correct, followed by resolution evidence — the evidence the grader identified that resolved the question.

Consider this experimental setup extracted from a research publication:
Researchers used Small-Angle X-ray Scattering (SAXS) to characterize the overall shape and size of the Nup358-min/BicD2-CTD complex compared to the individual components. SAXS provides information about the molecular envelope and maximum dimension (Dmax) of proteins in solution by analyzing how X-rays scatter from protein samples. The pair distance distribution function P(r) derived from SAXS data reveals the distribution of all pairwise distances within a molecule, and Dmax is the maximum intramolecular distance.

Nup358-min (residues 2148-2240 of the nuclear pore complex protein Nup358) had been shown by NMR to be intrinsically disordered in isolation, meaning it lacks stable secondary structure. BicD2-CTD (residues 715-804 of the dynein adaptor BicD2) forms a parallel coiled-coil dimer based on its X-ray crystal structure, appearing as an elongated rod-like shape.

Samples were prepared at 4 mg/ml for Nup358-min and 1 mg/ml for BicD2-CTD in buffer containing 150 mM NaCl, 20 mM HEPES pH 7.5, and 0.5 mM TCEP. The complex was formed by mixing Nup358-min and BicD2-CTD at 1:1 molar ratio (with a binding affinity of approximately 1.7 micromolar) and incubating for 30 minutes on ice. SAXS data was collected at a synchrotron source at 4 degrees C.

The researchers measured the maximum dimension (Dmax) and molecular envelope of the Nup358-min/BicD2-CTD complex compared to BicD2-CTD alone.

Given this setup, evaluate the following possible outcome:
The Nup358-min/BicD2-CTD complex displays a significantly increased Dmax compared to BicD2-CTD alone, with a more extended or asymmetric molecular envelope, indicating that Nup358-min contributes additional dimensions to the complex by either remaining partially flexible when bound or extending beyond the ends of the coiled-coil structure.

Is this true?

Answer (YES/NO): NO